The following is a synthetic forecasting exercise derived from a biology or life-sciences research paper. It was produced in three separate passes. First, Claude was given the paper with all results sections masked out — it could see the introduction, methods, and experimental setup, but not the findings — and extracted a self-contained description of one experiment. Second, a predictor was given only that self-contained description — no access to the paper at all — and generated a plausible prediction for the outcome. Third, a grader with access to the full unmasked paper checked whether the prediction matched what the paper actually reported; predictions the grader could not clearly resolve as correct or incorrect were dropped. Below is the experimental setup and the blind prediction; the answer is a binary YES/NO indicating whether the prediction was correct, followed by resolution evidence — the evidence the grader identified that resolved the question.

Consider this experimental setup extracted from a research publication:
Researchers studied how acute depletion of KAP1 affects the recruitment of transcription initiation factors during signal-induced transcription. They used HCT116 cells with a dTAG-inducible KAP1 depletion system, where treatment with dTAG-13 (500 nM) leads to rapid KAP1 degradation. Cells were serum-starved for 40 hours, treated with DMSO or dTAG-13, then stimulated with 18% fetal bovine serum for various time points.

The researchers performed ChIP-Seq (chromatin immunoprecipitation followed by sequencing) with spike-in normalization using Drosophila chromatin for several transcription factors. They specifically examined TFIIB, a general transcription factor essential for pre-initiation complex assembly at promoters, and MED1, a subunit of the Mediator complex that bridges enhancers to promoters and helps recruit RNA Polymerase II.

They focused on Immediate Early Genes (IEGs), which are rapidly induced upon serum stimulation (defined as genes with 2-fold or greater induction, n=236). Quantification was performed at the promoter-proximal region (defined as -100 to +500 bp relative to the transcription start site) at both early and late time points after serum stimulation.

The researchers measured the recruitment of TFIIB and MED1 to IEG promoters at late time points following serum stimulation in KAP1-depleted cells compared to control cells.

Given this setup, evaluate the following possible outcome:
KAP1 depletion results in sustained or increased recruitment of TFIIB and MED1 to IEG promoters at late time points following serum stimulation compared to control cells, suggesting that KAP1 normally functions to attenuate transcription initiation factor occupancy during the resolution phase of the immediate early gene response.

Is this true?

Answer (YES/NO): NO